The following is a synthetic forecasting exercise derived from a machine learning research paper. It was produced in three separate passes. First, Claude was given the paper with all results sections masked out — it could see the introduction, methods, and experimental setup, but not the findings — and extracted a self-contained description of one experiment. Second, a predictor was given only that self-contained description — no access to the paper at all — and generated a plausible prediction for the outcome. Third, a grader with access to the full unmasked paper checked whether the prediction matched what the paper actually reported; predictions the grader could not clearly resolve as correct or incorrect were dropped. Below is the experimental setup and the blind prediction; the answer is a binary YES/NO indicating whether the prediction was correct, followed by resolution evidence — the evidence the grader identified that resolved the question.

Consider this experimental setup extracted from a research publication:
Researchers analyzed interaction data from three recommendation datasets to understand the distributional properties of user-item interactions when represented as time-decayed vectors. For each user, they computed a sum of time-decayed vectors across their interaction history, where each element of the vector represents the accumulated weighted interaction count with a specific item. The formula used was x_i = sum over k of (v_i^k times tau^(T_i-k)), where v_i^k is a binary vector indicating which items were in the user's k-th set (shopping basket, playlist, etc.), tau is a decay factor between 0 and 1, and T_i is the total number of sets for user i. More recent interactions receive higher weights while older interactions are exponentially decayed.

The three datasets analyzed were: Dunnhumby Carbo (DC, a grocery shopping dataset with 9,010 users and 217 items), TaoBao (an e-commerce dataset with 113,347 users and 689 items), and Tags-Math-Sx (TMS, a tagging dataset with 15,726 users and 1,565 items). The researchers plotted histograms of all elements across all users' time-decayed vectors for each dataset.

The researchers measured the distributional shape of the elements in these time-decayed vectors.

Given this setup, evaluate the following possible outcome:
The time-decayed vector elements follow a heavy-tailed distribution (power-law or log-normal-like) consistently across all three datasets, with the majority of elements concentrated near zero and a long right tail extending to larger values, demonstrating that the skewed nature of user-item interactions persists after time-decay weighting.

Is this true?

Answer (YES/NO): YES